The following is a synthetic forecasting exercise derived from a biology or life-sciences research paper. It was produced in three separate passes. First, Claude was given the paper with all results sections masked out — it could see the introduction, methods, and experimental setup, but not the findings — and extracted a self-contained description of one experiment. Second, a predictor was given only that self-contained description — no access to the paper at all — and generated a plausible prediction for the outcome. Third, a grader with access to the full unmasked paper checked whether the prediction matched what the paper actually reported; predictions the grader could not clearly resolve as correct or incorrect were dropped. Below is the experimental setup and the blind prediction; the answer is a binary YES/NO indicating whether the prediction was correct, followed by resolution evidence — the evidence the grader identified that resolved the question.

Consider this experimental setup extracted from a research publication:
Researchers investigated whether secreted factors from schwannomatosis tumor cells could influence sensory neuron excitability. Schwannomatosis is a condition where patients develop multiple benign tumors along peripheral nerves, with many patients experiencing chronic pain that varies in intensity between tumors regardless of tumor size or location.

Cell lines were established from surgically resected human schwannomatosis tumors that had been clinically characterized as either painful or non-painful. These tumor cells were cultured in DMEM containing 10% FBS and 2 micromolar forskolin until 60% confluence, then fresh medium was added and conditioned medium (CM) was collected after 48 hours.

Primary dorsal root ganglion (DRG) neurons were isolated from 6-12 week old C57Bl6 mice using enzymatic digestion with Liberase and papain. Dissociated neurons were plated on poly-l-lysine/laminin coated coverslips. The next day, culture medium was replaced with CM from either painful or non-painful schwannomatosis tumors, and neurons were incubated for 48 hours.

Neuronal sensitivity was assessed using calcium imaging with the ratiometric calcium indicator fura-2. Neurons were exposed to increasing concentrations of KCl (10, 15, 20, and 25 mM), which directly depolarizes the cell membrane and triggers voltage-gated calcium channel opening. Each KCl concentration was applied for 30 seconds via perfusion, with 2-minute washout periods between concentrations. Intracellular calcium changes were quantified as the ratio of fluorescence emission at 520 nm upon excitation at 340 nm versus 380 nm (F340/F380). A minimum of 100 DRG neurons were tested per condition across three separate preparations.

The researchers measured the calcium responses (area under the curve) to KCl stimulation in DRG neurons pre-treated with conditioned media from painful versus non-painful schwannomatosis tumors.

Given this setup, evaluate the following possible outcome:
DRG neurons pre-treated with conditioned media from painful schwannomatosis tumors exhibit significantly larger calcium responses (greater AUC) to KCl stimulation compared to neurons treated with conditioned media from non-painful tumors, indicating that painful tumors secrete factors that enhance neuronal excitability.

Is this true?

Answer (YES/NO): YES